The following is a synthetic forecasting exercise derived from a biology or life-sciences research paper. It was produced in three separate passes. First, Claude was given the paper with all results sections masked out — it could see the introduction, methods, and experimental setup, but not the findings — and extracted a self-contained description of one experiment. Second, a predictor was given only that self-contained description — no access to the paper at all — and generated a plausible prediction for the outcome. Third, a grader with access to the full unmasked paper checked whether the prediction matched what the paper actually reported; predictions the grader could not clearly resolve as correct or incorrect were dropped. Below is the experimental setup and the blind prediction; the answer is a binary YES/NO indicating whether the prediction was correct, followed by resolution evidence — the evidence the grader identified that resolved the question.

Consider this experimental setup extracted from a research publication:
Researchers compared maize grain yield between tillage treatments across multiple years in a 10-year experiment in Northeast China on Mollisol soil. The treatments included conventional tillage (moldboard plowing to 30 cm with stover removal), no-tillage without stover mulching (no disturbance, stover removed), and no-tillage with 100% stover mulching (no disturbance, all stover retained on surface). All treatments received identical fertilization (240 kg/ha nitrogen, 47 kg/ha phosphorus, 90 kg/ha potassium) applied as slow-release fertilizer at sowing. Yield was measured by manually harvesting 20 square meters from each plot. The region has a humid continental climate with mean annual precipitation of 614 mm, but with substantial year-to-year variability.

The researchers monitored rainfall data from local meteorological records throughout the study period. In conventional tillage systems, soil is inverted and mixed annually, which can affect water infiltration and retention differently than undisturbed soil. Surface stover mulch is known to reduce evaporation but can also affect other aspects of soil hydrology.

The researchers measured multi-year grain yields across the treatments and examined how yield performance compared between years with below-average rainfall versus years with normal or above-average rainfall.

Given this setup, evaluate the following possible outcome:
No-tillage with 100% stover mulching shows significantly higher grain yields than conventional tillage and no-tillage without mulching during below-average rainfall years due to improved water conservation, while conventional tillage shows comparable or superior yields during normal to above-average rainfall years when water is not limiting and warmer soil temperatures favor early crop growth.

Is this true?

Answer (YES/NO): NO